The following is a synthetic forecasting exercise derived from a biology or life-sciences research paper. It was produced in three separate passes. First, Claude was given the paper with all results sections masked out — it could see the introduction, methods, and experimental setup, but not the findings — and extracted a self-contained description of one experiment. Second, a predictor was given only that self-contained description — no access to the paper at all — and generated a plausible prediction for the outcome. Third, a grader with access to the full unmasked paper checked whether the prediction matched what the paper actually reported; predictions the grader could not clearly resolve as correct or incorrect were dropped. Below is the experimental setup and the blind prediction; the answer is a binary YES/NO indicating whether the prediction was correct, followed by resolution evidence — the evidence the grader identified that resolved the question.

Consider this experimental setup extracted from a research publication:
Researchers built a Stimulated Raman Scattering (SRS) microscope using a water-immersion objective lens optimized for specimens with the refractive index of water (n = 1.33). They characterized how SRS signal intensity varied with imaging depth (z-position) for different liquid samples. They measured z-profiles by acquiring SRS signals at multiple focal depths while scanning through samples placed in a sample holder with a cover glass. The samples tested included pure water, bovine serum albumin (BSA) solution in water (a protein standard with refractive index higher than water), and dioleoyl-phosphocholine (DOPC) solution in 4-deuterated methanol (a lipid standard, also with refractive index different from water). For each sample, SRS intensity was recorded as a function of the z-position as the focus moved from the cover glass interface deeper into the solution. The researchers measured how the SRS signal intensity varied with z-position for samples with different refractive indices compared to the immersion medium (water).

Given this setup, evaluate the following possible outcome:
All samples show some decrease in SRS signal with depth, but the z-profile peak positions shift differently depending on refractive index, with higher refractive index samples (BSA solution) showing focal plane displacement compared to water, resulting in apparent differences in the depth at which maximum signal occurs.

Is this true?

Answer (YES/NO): NO